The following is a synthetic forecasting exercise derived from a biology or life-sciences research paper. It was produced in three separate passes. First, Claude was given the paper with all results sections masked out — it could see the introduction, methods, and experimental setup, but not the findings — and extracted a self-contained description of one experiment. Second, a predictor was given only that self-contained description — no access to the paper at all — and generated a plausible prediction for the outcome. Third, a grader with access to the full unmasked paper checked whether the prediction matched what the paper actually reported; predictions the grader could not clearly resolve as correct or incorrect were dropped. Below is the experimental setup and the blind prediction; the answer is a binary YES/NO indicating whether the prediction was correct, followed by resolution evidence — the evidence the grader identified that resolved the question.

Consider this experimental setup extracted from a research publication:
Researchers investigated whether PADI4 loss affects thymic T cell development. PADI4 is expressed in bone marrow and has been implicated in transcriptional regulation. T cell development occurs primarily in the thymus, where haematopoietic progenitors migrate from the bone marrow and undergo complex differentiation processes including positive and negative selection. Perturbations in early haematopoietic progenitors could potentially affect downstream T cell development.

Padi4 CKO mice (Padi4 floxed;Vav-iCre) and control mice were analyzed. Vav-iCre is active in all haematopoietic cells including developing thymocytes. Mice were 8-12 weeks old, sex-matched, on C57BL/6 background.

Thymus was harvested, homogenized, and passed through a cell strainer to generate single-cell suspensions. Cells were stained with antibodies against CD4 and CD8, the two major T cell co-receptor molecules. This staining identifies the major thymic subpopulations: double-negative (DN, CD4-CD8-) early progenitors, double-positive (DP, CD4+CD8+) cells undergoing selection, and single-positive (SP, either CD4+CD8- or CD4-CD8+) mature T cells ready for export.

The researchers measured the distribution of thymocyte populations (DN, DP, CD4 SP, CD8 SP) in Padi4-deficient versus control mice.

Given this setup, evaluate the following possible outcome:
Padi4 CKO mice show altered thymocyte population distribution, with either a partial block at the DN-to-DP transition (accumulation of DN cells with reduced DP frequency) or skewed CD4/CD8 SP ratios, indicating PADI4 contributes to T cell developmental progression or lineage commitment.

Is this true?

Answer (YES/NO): NO